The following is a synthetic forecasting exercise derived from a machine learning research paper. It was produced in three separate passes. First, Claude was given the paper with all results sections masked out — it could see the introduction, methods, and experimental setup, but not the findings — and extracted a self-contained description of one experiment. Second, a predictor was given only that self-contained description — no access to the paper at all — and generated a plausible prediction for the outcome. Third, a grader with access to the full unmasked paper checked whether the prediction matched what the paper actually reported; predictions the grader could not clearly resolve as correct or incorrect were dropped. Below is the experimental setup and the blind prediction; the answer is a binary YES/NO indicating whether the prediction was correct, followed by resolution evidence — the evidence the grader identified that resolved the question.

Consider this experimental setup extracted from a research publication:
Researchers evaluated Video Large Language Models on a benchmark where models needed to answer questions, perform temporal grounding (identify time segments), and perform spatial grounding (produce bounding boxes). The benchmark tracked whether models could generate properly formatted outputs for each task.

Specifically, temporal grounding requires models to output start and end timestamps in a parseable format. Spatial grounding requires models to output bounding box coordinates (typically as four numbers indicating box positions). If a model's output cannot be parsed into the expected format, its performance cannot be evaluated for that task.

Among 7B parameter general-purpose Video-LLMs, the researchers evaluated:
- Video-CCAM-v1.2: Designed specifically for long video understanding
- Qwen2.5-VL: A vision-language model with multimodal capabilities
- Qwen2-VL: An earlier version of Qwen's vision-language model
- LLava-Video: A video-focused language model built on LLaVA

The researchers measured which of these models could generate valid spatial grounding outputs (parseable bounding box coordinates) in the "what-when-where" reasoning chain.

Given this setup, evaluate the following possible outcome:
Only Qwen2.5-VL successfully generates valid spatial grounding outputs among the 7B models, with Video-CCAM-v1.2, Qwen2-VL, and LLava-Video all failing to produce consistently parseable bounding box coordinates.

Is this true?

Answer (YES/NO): NO